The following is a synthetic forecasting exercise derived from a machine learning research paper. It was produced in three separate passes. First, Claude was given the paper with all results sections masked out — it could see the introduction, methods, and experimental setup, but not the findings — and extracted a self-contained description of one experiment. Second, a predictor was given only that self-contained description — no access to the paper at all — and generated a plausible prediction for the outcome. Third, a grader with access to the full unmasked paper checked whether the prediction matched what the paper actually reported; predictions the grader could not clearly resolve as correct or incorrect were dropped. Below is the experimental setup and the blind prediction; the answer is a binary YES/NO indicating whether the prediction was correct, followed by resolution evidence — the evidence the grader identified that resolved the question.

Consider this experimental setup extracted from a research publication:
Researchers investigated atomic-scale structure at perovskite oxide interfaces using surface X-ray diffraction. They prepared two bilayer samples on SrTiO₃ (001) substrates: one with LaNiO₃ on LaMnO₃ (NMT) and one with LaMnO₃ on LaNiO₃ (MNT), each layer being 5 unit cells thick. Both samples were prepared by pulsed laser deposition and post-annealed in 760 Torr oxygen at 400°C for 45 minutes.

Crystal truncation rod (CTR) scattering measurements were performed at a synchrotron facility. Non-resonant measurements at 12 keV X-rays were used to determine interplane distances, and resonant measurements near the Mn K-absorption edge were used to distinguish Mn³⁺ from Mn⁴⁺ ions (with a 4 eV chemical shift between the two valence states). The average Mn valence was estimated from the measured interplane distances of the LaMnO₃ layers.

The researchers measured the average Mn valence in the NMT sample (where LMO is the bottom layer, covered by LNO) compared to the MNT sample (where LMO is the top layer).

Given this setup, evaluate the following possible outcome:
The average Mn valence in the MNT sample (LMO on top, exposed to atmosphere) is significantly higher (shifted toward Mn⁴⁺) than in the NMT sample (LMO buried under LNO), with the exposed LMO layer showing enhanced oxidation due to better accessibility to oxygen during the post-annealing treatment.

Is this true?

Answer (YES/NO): YES